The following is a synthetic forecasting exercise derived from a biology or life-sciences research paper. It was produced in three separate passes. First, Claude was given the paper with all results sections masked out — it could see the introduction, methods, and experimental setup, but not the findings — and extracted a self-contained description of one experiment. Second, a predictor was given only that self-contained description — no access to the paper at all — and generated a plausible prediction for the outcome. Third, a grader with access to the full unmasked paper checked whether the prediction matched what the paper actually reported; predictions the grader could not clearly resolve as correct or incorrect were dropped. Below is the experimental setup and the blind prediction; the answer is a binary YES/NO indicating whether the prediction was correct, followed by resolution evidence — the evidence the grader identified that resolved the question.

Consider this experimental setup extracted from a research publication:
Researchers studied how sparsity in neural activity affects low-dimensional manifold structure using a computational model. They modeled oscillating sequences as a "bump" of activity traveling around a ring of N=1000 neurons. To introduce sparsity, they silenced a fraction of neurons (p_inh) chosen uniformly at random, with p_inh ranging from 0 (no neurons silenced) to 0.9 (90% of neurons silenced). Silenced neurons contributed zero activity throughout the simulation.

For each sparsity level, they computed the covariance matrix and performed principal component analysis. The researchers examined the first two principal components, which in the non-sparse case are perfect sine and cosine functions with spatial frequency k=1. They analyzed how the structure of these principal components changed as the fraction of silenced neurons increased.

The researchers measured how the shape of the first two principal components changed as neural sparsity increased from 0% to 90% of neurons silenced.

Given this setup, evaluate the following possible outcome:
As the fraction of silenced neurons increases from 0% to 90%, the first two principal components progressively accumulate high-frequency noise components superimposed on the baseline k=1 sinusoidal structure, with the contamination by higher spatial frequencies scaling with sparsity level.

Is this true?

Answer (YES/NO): NO